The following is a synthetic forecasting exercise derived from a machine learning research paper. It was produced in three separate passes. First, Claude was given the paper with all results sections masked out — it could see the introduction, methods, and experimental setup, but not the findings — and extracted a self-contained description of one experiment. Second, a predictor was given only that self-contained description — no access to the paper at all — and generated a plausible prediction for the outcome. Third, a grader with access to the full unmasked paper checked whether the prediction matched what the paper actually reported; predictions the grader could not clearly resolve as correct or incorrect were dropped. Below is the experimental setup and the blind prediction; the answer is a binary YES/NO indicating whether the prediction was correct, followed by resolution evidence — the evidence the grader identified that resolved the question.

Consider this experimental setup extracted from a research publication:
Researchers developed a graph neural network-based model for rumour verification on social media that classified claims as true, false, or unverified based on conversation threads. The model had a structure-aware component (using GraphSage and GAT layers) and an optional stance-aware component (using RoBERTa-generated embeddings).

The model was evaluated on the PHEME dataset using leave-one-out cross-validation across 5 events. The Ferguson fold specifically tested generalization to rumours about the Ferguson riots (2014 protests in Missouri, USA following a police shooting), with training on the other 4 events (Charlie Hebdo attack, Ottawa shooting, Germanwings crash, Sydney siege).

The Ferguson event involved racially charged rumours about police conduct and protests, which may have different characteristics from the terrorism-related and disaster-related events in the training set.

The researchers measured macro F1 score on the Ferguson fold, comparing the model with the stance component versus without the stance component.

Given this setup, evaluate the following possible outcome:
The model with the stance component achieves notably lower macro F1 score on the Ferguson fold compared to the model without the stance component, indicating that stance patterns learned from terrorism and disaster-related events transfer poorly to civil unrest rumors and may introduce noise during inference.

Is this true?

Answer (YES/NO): YES